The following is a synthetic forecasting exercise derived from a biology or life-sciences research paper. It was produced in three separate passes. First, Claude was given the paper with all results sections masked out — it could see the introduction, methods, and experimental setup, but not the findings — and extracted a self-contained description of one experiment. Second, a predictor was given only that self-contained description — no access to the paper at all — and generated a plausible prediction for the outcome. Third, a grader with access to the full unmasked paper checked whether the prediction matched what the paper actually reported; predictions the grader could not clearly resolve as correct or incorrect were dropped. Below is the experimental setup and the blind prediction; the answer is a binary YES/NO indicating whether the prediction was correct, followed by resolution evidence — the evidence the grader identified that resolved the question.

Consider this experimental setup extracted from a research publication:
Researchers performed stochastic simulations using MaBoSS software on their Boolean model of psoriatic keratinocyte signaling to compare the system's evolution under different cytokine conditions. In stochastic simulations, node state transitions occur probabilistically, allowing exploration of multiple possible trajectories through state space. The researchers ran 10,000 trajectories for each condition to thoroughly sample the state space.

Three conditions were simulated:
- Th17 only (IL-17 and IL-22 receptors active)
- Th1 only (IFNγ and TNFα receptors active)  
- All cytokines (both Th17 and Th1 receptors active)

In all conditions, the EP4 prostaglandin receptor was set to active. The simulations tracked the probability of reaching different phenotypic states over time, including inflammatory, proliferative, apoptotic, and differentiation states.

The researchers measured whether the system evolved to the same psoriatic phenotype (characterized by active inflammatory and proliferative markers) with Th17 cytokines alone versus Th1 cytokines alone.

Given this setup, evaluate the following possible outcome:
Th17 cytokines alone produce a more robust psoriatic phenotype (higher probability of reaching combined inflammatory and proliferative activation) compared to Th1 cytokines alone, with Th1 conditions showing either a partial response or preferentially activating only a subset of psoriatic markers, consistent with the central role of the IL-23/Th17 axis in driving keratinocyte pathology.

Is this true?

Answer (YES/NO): NO